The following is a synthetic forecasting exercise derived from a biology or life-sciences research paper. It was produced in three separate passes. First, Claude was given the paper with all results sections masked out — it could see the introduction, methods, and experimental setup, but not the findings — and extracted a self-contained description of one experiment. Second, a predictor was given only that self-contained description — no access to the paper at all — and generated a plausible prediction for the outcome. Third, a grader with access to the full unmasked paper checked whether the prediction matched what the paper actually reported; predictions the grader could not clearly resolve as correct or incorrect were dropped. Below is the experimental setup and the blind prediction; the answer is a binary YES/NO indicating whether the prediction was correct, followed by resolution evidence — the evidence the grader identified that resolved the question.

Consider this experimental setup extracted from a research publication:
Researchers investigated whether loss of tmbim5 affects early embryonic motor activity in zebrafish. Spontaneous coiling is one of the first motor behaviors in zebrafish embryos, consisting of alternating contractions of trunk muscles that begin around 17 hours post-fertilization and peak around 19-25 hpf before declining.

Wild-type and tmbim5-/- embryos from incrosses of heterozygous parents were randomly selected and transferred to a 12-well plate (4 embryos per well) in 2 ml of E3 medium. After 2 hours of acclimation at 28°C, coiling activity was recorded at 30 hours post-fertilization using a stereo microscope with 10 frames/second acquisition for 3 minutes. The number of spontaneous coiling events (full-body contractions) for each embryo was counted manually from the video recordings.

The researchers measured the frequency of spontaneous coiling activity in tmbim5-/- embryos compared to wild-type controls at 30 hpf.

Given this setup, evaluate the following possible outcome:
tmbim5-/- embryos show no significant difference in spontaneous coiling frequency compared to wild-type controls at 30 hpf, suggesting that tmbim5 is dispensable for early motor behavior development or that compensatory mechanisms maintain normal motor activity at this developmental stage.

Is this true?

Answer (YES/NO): NO